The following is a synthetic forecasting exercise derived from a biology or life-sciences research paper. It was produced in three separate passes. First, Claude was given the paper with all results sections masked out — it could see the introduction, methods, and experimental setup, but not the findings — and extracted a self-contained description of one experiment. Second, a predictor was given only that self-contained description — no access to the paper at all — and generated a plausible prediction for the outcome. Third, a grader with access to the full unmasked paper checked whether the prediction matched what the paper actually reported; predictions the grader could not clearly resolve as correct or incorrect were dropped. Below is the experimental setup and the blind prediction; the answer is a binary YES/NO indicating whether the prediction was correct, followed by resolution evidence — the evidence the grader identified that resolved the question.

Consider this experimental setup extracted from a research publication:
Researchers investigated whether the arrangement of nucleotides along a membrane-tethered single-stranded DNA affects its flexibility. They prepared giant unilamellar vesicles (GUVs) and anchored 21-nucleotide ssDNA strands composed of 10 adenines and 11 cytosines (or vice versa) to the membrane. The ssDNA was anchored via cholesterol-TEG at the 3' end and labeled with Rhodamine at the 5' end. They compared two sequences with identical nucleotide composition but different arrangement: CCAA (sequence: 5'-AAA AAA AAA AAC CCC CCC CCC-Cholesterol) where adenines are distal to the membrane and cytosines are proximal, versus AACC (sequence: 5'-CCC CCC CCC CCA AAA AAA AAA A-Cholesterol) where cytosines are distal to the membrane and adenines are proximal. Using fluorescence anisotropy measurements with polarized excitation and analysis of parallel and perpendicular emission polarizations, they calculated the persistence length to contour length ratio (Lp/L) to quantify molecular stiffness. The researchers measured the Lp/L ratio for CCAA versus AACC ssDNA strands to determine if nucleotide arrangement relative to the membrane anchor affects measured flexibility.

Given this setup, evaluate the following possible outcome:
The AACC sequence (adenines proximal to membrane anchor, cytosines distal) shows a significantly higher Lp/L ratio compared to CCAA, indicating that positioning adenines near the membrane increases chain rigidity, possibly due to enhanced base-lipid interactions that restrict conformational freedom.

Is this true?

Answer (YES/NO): NO